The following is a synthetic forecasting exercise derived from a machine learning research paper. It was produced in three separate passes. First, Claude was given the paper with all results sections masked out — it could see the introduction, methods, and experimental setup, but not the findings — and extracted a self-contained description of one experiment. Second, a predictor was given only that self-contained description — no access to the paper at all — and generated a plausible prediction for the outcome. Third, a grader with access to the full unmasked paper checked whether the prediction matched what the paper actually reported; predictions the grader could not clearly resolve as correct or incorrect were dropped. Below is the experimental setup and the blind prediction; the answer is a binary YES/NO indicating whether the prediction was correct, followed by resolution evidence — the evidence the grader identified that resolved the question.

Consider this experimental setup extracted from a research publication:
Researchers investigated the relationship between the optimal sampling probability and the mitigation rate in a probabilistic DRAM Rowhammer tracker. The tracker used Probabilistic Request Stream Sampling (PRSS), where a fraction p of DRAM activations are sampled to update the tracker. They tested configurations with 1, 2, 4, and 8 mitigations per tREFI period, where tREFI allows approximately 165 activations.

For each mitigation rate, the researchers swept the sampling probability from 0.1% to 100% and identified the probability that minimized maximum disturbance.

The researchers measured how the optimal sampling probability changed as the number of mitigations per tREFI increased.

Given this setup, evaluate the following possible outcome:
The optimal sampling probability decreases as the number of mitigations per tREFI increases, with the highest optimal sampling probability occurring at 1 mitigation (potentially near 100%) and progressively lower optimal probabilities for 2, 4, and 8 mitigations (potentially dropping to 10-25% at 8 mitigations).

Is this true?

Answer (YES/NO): NO